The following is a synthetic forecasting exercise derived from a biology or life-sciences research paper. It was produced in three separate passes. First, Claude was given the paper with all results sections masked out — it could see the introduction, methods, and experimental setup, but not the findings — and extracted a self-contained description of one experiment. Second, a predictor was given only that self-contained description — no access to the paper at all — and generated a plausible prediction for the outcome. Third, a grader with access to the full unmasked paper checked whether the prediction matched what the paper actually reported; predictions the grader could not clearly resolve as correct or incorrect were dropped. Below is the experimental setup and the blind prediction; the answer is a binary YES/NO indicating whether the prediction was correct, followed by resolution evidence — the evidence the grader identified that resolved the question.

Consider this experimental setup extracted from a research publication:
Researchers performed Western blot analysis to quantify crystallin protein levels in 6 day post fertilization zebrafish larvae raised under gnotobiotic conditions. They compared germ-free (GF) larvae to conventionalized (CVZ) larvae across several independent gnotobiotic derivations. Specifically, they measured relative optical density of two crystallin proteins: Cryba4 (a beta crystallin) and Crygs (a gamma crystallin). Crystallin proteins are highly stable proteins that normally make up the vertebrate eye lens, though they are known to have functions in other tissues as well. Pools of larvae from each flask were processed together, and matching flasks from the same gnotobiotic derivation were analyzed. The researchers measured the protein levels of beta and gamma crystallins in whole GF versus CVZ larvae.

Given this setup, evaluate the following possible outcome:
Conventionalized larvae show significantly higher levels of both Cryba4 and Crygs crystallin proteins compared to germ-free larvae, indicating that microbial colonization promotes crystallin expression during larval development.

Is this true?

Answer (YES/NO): NO